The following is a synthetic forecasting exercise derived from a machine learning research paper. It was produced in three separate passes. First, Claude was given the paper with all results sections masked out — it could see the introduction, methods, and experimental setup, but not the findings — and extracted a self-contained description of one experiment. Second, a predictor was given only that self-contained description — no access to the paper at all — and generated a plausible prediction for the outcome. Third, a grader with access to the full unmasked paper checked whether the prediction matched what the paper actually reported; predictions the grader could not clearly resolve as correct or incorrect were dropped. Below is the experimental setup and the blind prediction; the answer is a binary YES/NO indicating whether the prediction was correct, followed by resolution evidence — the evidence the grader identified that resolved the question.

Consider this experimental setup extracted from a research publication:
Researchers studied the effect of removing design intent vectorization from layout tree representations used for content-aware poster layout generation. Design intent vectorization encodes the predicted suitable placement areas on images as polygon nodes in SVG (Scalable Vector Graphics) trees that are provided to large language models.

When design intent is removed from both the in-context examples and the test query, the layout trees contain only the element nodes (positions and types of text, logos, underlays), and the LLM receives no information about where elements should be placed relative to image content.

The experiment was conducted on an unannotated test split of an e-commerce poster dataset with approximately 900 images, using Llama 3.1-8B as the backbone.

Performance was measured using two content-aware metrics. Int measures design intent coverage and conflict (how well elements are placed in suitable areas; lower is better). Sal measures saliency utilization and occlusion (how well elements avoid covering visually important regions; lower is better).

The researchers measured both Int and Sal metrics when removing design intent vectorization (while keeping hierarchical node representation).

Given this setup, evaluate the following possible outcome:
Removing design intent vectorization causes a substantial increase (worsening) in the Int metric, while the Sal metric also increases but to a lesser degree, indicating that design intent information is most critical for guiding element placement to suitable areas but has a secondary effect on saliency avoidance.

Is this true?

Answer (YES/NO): YES